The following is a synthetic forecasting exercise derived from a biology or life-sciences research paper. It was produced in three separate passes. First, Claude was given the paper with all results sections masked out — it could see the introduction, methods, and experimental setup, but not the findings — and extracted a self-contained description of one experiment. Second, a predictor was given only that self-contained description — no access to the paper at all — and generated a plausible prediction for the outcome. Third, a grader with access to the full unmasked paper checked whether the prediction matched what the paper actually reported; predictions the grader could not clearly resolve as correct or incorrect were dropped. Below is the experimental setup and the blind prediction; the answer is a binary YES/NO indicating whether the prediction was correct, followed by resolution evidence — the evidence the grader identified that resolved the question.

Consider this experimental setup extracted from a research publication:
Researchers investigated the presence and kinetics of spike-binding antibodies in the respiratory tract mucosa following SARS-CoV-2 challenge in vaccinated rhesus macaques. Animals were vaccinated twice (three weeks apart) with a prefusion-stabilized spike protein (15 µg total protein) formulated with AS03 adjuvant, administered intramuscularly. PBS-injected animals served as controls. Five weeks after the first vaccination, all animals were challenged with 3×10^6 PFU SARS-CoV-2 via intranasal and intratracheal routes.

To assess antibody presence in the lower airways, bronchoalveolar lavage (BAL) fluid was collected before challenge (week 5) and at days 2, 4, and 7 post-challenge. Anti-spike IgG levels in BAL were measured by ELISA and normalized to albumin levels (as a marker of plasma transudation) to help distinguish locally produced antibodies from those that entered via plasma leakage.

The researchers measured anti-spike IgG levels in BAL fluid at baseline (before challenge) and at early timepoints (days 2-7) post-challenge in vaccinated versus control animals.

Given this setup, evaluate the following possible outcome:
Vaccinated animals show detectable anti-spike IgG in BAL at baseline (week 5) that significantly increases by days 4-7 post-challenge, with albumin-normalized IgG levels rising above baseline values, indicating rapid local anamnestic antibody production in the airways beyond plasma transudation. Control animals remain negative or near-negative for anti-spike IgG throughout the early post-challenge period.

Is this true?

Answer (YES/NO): NO